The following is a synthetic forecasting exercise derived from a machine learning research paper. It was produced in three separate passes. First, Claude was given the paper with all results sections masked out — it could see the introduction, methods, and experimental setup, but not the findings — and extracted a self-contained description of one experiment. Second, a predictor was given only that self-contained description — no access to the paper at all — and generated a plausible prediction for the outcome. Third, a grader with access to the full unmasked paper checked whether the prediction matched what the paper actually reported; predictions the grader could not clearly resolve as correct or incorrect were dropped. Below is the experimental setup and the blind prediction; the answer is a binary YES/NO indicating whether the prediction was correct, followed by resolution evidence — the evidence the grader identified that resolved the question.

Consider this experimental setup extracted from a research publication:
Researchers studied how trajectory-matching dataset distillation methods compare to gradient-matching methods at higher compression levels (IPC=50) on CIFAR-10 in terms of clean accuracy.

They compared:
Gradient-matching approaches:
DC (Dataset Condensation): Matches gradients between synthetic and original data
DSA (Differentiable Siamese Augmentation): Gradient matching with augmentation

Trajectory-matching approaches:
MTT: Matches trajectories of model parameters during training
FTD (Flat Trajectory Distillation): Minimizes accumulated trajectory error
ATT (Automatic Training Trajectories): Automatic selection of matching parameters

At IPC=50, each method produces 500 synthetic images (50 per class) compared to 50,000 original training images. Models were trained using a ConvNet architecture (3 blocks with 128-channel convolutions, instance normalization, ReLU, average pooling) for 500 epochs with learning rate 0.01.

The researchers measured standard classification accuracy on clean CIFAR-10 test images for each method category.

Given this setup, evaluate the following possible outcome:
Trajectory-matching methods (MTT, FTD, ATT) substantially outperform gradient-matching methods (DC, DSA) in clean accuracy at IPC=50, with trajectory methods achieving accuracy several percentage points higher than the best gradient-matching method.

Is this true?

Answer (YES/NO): YES